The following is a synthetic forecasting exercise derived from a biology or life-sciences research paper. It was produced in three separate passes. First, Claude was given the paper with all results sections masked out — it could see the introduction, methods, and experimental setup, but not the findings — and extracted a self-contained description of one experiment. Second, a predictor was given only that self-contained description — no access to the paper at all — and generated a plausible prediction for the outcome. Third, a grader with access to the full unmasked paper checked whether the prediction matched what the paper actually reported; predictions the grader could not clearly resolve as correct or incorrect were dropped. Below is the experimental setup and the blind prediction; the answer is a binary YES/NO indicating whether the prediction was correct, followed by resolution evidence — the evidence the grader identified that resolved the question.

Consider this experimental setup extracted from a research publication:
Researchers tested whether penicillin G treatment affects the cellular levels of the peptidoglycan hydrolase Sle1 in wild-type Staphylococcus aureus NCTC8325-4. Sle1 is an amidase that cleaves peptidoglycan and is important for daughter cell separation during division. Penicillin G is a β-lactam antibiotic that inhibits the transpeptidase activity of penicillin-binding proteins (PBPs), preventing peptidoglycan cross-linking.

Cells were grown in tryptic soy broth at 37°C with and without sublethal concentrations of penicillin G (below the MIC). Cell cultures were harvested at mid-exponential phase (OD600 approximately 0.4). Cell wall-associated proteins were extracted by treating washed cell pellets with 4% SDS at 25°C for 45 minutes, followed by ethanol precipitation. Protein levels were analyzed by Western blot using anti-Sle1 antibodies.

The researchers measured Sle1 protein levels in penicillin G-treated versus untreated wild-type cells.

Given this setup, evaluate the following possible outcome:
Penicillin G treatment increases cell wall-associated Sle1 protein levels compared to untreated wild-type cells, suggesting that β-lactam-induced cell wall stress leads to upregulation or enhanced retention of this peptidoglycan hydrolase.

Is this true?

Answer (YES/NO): NO